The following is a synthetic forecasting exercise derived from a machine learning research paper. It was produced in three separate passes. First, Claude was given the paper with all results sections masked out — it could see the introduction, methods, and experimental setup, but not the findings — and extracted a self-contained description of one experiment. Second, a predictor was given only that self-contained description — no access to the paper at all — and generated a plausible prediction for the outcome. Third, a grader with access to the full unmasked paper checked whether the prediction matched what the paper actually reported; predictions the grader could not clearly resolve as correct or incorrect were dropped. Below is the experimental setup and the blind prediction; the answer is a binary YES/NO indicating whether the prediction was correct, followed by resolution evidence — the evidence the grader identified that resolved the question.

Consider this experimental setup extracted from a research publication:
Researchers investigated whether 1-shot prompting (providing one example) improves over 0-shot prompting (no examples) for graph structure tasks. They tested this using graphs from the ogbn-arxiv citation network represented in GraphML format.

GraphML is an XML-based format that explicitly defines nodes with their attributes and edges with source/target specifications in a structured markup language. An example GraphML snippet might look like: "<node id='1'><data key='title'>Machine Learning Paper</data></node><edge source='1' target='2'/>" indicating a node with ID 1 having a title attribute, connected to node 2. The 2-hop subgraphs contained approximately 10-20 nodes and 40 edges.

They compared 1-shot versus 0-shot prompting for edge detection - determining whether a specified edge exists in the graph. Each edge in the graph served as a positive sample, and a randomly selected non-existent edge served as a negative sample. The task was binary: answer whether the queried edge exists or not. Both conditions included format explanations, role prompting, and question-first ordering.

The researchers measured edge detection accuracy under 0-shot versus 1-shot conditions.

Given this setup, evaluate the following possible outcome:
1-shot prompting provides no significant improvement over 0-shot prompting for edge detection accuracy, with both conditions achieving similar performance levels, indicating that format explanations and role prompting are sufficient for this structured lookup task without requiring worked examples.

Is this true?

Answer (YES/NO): NO